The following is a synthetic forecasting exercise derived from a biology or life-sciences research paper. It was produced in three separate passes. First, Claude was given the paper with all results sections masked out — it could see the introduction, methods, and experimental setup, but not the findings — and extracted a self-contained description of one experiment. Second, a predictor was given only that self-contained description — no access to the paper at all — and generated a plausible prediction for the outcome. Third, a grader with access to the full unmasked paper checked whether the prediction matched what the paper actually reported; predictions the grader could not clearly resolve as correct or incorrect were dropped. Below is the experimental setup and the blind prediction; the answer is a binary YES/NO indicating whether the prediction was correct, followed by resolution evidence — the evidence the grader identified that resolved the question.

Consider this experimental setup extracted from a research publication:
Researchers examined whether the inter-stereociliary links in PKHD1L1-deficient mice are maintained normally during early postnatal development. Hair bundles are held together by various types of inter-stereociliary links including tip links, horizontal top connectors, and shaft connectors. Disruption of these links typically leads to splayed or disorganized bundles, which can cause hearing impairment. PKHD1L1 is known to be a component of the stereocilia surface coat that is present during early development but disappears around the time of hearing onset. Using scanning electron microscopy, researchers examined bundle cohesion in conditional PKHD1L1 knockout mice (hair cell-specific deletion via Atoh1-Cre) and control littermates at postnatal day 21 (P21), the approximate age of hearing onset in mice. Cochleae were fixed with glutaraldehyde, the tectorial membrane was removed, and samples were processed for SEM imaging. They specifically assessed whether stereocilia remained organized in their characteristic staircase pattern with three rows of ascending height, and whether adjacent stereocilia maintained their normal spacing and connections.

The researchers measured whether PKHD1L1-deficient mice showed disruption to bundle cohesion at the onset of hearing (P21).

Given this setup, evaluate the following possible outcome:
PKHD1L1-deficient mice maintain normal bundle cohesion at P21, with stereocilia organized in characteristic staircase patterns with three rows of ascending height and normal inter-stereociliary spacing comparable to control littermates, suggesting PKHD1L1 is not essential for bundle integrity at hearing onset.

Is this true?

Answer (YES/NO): YES